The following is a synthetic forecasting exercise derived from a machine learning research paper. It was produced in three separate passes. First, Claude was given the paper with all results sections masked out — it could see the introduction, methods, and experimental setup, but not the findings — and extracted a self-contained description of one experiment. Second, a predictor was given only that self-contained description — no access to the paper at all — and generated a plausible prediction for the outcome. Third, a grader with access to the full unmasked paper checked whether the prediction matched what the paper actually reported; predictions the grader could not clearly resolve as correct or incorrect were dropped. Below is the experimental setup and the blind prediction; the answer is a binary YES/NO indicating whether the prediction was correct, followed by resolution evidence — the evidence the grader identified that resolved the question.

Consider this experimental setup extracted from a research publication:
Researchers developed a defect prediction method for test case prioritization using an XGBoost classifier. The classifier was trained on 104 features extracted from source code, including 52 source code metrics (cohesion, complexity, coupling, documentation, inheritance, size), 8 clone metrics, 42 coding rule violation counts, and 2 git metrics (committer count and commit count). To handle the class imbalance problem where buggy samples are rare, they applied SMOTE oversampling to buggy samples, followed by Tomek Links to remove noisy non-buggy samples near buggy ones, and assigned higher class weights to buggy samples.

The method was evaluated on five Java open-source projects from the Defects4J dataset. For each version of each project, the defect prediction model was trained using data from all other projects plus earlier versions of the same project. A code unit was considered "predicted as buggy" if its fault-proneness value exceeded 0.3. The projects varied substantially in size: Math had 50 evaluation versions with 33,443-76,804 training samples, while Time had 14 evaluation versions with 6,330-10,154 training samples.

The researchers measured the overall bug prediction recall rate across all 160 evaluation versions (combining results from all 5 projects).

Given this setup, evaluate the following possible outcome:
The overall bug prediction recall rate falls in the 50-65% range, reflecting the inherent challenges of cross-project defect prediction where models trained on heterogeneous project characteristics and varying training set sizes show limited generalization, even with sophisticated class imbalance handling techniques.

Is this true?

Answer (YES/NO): NO